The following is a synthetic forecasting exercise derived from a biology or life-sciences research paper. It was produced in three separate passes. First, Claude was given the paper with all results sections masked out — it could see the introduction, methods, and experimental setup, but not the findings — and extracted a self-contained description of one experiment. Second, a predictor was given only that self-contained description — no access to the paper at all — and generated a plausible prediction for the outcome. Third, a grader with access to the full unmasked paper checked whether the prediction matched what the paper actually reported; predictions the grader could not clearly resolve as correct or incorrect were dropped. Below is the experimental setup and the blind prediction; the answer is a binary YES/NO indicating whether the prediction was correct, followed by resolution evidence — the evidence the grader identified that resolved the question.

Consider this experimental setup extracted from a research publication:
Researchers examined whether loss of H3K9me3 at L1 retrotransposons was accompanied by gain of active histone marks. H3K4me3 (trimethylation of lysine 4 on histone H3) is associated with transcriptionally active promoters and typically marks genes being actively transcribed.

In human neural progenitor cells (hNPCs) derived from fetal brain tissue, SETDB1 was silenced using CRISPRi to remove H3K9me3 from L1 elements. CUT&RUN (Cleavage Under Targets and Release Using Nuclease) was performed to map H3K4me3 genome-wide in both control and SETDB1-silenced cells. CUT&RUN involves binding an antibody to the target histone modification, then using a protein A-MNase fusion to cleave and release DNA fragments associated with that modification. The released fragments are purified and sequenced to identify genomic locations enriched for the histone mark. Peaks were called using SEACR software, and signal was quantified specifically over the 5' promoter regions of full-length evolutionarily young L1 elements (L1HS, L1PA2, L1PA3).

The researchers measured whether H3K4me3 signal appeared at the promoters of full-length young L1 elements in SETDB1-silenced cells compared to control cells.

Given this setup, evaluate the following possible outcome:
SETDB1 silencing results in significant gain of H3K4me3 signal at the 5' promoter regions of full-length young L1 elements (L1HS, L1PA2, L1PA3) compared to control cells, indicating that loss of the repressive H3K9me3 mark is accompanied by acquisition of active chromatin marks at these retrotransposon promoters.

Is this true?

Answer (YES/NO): YES